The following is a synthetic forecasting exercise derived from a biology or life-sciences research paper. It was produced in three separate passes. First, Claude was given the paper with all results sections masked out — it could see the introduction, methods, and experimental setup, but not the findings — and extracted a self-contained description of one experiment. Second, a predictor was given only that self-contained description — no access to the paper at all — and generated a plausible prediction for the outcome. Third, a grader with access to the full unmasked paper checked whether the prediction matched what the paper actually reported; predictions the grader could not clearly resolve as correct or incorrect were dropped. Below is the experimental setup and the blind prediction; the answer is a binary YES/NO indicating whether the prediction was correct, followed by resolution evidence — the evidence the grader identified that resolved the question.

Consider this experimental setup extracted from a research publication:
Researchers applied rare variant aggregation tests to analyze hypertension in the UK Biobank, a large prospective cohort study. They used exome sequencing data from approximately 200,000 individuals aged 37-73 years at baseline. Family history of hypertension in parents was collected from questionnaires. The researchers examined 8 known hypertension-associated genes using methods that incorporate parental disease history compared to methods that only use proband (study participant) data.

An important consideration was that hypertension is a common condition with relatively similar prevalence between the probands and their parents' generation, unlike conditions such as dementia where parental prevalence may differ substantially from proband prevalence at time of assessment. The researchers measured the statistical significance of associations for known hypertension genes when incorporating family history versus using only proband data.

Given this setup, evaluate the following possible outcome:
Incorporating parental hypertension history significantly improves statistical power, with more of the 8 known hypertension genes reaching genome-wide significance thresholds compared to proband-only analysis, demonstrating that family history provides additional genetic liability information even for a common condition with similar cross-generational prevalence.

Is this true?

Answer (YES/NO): NO